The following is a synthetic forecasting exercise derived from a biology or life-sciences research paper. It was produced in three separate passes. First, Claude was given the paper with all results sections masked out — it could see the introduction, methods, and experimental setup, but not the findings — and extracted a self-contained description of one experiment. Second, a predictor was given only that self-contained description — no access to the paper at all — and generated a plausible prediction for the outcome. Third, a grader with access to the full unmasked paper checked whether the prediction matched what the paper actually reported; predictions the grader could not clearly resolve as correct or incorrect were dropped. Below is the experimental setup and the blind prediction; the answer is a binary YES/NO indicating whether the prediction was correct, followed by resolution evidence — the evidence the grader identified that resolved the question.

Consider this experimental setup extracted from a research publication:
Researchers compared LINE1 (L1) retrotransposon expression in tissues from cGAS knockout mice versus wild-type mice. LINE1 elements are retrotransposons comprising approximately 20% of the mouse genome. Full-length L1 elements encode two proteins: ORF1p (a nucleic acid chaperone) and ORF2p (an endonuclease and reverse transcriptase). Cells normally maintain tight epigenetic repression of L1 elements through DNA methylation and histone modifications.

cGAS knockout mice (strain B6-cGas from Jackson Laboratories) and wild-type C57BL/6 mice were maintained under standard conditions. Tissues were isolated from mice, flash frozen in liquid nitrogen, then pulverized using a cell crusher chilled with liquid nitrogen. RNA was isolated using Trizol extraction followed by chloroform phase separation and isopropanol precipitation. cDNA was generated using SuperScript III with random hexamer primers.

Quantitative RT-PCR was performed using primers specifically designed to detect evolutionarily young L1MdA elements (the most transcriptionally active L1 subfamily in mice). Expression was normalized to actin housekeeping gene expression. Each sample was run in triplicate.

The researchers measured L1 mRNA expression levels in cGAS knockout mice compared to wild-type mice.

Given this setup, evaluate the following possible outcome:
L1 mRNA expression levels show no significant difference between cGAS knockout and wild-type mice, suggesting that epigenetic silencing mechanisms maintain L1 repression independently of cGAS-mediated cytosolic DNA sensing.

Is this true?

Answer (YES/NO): NO